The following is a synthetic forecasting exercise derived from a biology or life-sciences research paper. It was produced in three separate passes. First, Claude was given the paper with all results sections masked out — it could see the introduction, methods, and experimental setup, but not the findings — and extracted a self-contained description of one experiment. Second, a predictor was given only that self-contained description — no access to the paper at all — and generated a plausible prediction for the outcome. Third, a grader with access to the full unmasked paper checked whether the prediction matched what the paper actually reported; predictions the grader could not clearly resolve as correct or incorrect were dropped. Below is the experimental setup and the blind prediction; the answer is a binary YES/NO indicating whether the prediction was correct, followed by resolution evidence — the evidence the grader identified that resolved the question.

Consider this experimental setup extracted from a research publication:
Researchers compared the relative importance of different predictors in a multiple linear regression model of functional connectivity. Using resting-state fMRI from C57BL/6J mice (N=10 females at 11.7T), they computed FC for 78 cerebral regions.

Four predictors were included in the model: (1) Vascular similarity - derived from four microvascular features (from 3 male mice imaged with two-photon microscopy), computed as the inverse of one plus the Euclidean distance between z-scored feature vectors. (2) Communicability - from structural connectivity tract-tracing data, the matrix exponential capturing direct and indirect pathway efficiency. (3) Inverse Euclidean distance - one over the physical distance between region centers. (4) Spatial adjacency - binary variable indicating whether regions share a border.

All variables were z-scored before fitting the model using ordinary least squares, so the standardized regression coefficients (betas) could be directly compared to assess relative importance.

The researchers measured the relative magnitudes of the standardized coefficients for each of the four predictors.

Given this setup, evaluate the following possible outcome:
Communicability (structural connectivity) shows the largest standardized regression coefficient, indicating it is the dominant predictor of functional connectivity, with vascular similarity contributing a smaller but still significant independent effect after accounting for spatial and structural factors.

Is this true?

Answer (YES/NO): YES